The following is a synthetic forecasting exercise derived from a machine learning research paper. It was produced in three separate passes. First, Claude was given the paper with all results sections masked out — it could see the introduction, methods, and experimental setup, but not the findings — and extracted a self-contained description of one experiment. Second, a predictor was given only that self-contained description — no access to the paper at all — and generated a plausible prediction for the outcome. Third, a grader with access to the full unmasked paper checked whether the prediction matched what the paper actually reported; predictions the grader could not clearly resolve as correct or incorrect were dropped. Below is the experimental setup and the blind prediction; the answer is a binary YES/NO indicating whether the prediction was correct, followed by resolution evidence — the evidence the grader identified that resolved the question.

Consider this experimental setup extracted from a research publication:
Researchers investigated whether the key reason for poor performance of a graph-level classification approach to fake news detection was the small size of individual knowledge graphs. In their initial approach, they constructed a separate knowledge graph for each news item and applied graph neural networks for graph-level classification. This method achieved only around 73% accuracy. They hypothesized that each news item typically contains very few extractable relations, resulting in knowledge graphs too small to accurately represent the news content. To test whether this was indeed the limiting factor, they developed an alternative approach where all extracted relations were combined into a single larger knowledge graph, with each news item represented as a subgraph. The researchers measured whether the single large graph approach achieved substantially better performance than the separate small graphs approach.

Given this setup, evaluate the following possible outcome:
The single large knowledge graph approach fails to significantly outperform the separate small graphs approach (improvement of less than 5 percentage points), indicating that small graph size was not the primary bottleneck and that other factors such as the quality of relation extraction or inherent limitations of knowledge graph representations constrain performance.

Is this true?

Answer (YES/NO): NO